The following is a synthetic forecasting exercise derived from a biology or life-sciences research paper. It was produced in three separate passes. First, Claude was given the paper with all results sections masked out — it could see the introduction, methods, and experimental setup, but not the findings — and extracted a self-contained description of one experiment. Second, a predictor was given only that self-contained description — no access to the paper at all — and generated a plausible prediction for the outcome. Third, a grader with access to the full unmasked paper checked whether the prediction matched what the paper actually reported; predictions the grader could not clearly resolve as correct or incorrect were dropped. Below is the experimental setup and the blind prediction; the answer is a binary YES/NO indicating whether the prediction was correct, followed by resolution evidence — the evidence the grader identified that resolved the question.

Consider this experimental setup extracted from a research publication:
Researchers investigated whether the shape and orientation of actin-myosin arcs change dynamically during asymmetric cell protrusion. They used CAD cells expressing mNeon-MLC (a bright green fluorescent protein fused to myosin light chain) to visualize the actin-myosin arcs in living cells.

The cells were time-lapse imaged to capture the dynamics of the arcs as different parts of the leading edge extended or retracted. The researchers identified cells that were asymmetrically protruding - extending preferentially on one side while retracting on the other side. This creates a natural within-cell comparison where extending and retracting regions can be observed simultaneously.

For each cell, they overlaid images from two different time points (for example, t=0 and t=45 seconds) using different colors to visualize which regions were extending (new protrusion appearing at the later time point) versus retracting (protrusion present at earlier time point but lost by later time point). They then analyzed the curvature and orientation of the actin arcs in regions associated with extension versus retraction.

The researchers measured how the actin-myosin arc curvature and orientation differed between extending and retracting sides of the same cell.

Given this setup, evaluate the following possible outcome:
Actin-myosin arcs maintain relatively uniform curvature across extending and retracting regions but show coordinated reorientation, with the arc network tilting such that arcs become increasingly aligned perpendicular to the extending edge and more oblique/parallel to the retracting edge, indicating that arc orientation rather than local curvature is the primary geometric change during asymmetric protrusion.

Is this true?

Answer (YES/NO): NO